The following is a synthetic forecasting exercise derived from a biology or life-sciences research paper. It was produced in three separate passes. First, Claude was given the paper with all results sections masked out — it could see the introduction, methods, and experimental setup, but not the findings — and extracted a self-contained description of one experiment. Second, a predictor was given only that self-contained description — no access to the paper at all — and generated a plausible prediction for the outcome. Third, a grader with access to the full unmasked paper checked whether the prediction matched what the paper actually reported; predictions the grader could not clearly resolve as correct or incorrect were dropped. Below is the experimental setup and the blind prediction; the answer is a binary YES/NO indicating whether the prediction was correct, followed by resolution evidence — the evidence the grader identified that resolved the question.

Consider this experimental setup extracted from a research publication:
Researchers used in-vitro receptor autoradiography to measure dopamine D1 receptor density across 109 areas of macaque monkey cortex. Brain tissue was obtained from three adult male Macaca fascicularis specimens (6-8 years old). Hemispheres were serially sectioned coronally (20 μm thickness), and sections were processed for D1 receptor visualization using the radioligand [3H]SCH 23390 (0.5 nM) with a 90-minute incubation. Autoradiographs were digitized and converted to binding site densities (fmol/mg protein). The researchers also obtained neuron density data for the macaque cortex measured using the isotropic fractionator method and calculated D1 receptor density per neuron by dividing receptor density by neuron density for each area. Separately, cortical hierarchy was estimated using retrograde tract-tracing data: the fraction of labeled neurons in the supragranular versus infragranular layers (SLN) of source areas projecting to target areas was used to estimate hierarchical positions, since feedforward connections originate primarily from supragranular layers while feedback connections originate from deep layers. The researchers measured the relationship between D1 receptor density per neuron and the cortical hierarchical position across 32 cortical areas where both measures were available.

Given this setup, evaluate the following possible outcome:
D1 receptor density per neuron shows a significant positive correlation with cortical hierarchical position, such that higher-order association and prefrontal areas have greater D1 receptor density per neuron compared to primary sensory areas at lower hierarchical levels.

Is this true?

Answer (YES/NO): YES